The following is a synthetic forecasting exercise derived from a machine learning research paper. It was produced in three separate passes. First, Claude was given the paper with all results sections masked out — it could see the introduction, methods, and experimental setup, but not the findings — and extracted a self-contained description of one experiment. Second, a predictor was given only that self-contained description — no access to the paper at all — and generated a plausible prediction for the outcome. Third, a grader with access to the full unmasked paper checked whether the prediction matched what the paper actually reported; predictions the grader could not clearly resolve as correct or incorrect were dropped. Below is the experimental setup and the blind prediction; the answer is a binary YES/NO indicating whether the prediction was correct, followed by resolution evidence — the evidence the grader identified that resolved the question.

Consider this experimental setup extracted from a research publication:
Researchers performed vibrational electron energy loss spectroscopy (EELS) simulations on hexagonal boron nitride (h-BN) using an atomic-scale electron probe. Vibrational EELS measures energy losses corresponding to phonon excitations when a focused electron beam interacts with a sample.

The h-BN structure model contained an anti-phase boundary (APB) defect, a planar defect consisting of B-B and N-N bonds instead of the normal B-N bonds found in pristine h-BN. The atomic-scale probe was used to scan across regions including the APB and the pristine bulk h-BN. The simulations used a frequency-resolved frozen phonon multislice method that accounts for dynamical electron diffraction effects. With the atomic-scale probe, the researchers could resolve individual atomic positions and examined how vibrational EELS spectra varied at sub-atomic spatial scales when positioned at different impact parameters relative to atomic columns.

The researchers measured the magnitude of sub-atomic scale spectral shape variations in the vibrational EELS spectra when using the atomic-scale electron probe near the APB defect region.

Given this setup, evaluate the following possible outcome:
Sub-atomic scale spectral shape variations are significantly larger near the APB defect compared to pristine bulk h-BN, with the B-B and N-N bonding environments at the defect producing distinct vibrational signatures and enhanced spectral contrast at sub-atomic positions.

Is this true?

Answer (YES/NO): YES